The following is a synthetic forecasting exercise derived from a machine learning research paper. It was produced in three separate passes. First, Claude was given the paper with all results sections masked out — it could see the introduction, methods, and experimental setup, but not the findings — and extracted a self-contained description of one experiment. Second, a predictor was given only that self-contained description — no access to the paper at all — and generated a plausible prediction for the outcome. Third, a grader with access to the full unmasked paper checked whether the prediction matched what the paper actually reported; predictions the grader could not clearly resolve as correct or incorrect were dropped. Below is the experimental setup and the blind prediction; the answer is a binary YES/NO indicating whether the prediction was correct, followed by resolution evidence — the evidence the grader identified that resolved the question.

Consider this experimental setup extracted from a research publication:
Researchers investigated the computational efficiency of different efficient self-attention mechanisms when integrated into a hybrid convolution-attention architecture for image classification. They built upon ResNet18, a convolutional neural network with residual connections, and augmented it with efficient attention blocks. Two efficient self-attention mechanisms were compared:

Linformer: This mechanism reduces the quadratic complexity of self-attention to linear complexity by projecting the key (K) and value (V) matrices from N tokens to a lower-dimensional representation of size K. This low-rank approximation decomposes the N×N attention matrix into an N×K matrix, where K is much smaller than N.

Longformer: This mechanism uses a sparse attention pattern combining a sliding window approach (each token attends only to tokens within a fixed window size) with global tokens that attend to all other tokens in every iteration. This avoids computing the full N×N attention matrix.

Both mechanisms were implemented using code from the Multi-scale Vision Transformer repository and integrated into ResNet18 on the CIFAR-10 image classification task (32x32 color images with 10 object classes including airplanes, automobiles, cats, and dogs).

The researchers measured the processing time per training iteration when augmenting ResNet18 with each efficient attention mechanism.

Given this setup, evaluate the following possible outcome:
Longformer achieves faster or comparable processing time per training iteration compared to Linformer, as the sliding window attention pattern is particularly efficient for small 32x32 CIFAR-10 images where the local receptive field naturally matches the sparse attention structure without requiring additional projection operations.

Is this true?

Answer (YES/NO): NO